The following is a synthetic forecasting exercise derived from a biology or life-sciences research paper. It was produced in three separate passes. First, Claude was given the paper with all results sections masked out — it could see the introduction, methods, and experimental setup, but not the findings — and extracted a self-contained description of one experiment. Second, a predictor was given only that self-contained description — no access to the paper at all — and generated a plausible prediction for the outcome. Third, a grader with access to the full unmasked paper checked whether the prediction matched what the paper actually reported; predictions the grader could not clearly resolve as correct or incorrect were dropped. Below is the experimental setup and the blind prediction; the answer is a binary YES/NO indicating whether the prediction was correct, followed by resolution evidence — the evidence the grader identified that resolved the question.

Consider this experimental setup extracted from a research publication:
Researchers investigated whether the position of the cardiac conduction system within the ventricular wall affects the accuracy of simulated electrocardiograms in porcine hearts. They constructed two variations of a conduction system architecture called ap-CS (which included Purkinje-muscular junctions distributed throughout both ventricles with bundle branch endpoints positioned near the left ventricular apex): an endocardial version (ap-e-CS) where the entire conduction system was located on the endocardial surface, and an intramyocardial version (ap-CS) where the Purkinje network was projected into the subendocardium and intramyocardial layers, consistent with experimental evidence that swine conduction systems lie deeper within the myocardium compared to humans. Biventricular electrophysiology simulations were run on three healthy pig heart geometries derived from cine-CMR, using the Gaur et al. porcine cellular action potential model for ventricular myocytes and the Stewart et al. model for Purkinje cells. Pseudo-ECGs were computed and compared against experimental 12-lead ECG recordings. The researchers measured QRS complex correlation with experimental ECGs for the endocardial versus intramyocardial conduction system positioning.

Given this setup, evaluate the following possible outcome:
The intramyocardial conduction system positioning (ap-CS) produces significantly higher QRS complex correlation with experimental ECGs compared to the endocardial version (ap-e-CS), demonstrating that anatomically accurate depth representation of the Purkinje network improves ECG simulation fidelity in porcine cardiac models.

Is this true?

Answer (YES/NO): YES